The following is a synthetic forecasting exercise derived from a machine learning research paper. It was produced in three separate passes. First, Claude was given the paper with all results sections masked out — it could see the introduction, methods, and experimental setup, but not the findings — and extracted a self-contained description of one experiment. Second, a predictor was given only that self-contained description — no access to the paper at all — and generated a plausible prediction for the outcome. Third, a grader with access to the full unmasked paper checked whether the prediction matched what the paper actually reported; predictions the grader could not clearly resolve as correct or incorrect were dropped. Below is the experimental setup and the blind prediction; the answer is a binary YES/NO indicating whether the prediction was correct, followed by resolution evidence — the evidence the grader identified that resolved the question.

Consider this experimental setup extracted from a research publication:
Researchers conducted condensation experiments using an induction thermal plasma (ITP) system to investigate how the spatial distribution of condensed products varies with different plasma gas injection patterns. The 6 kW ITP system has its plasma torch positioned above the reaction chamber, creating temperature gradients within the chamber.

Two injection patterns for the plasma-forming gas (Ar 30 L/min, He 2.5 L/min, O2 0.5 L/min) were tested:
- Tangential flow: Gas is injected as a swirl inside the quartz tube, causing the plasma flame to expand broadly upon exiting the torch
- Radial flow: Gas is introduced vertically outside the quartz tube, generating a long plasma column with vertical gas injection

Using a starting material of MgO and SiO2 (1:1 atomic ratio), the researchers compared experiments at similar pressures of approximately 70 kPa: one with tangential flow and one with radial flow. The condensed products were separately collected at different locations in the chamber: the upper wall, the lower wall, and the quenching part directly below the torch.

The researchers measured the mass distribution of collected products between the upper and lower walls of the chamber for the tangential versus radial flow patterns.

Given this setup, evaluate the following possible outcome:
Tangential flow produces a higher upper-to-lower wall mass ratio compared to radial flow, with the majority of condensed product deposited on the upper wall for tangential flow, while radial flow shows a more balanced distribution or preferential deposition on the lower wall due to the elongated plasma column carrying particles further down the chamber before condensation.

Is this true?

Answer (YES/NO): YES